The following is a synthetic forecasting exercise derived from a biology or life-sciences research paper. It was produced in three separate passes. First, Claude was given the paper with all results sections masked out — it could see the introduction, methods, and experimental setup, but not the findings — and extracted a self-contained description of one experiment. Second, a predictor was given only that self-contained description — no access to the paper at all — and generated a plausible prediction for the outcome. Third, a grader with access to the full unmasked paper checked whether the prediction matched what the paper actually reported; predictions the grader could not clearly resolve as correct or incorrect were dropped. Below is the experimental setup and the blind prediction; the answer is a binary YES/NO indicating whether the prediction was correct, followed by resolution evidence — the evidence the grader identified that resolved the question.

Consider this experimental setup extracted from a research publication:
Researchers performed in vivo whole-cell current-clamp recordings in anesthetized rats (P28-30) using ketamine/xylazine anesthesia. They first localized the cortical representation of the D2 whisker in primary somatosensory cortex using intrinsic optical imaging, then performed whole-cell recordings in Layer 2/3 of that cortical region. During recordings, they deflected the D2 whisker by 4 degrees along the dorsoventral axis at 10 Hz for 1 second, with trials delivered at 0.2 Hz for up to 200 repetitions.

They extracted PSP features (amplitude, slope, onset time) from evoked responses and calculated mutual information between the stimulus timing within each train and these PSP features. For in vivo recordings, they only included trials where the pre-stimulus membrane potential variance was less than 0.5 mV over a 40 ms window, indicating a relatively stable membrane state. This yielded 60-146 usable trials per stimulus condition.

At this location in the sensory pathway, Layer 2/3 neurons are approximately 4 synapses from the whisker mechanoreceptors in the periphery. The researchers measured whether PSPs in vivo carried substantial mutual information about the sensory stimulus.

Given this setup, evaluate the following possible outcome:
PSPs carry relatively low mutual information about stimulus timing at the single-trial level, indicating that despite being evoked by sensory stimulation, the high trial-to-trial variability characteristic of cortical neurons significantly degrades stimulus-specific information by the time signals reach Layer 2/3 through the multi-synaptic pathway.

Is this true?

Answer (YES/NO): NO